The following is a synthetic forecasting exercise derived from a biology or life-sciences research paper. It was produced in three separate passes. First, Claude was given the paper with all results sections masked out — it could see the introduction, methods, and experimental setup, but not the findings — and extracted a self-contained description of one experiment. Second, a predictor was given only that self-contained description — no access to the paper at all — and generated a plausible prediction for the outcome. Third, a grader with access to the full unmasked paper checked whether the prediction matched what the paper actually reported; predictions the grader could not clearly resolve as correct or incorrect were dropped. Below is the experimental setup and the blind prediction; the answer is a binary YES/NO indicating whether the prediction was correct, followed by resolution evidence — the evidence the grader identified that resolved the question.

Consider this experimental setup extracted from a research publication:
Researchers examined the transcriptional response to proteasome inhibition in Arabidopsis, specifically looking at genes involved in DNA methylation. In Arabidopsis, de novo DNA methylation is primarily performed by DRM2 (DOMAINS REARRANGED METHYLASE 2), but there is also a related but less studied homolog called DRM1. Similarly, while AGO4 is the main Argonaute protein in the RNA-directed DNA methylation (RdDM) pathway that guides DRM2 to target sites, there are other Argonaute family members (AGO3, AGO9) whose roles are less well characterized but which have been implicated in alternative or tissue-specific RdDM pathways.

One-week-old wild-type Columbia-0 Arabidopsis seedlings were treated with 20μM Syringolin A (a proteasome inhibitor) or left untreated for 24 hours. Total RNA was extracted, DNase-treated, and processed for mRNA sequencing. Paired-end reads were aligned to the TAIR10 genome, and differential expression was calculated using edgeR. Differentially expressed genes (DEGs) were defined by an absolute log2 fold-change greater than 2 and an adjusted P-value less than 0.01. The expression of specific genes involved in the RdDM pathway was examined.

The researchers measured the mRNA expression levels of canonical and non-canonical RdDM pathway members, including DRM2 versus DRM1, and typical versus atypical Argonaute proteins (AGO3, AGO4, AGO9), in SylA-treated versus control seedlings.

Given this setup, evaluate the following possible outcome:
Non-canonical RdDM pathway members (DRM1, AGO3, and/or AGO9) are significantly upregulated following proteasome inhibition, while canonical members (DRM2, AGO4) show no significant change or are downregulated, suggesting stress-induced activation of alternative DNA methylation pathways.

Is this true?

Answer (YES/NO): YES